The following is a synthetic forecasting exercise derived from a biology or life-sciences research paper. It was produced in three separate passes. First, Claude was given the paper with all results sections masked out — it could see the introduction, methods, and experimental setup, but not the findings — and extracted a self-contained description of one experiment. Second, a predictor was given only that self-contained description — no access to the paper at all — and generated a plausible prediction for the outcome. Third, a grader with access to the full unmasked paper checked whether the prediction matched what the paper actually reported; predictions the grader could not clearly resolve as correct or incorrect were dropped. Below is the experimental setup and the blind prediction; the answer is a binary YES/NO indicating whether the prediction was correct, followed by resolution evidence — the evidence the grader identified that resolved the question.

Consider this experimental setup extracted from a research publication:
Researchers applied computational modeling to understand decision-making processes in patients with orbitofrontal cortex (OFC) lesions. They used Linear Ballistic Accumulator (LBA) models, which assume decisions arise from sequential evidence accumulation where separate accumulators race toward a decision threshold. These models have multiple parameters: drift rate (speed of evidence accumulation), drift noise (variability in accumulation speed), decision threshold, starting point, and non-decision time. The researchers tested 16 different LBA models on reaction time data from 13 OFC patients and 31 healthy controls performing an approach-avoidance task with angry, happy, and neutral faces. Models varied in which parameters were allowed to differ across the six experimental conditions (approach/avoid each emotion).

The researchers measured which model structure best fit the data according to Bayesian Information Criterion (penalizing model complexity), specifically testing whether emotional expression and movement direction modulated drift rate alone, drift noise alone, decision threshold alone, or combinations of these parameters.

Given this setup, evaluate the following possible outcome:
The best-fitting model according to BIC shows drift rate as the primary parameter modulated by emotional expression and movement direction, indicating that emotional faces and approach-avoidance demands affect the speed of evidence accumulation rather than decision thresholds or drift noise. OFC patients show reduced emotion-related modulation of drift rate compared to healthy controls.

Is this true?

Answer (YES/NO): YES